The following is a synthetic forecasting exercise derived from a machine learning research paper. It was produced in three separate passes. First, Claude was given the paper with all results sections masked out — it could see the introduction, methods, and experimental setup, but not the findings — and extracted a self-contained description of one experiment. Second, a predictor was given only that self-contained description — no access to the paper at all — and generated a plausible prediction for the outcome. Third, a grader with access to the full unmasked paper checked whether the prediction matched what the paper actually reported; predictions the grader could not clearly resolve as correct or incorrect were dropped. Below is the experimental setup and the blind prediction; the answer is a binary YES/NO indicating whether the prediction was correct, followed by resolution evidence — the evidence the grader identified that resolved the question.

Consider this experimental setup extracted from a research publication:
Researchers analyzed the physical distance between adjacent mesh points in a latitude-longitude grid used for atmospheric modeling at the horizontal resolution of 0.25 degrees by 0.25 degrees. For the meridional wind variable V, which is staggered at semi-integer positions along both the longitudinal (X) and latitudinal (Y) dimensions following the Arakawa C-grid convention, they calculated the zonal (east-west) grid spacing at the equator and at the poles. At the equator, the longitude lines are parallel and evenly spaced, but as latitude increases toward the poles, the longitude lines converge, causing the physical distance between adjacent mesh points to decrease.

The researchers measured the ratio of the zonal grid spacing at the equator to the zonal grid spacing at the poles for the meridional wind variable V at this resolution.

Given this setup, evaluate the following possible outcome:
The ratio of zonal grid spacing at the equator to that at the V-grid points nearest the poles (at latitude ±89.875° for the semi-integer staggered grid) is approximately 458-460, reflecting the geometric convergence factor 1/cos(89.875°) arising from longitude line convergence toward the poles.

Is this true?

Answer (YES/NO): NO